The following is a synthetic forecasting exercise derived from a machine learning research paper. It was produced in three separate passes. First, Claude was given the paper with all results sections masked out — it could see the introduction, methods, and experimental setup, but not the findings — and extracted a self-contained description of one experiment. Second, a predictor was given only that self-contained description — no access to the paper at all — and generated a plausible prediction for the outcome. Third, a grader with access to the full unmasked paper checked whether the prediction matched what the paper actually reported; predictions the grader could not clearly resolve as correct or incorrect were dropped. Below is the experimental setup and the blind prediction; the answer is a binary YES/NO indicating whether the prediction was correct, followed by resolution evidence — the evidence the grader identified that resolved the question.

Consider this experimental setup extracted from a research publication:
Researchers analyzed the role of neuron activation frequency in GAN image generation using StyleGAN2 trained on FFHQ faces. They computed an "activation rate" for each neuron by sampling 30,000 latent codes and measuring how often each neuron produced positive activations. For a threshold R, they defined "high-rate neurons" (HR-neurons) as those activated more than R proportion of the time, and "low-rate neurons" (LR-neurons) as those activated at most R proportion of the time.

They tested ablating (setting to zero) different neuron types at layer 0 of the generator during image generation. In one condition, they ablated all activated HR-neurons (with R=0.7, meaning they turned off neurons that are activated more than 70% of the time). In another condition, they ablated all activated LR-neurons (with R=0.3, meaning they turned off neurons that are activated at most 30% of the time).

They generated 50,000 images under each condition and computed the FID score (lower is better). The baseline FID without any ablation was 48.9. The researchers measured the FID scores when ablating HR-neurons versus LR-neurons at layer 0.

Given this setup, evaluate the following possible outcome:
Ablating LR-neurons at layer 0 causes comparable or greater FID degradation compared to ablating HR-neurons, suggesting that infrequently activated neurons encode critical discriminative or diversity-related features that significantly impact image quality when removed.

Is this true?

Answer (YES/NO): NO